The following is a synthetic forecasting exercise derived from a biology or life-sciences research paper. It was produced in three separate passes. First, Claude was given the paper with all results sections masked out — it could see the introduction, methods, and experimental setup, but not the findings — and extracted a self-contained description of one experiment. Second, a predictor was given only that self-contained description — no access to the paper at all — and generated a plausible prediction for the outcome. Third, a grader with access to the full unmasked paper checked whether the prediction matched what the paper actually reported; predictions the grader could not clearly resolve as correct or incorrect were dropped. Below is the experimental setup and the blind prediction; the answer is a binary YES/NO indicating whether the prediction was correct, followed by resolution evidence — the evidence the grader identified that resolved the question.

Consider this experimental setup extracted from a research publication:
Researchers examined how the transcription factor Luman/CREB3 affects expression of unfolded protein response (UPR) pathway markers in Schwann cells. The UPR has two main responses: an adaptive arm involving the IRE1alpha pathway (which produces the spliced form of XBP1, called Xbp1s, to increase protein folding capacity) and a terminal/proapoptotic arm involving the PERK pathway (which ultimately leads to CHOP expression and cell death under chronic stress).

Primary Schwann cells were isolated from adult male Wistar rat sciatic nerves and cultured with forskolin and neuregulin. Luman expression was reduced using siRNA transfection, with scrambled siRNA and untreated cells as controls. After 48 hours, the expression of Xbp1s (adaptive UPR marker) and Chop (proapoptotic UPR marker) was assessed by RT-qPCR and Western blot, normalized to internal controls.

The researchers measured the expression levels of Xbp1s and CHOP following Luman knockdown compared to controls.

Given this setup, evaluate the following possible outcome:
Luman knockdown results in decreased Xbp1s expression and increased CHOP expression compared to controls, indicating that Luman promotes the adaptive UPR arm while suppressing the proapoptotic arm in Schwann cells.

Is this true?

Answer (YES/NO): NO